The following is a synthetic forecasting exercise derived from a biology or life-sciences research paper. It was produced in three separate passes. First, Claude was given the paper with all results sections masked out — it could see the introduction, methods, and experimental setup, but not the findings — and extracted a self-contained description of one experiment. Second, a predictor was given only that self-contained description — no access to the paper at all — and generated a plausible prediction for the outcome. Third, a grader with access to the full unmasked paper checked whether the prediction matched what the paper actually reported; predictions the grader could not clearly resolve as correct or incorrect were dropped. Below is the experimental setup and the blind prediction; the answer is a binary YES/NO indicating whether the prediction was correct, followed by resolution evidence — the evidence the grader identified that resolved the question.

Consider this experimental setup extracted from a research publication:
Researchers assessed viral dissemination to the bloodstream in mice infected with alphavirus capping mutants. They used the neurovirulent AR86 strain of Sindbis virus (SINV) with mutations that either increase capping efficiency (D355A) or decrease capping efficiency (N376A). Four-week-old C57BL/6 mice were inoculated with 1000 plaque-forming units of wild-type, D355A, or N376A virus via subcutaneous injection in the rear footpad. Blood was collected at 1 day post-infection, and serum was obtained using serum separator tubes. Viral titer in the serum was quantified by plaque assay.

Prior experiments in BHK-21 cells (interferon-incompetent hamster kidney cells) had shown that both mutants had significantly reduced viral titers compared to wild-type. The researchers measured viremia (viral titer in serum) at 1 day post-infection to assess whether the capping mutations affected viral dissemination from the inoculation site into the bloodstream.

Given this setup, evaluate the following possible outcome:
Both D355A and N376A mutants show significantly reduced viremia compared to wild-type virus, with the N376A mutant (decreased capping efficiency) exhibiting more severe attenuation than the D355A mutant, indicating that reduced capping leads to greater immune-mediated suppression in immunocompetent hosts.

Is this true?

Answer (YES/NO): NO